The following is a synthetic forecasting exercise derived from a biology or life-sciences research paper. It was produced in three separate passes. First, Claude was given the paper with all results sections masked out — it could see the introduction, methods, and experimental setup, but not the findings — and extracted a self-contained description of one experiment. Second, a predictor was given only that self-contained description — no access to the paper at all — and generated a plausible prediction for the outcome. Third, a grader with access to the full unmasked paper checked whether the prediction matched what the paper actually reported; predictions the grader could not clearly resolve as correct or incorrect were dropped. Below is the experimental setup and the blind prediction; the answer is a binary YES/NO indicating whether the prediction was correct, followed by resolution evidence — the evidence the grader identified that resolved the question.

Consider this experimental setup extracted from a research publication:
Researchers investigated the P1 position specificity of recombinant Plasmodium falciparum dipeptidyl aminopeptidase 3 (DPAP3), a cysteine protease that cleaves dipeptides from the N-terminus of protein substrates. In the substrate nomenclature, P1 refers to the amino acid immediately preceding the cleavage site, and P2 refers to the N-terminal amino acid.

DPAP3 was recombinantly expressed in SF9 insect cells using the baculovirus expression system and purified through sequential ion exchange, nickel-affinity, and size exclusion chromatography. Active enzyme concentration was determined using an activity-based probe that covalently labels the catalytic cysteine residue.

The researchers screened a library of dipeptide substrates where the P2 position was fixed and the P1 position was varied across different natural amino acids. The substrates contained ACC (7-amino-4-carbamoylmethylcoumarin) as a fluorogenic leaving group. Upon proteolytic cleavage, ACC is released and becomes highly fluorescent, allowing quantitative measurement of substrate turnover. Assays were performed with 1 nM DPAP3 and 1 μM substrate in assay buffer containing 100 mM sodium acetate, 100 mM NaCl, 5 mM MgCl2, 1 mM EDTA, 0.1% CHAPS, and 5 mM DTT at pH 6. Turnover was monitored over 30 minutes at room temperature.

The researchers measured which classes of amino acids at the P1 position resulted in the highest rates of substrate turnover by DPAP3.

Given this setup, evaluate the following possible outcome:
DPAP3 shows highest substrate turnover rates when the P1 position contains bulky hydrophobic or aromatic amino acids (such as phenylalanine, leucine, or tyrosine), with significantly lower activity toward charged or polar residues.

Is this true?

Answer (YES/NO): NO